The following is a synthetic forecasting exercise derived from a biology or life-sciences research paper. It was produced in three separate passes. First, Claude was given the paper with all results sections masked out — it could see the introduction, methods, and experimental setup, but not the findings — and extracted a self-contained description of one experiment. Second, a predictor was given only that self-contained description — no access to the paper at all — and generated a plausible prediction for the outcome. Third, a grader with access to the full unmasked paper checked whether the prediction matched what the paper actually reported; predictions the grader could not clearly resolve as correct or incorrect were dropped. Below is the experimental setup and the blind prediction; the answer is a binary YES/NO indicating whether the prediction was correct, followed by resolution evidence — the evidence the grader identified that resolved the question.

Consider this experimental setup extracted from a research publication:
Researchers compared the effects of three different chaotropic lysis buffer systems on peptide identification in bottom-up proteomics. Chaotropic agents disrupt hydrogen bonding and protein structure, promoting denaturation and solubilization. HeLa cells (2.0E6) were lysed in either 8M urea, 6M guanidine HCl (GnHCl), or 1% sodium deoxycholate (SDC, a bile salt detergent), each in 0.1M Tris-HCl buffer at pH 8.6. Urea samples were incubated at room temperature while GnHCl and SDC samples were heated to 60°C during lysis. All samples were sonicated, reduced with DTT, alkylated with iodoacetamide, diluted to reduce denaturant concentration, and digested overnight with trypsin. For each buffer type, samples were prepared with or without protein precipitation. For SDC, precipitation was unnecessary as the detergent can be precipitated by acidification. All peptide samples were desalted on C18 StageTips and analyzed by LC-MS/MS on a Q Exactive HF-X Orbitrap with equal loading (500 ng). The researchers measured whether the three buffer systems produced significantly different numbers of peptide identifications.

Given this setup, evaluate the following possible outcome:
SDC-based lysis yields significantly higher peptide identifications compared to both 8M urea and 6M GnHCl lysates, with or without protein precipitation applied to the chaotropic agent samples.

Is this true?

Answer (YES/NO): YES